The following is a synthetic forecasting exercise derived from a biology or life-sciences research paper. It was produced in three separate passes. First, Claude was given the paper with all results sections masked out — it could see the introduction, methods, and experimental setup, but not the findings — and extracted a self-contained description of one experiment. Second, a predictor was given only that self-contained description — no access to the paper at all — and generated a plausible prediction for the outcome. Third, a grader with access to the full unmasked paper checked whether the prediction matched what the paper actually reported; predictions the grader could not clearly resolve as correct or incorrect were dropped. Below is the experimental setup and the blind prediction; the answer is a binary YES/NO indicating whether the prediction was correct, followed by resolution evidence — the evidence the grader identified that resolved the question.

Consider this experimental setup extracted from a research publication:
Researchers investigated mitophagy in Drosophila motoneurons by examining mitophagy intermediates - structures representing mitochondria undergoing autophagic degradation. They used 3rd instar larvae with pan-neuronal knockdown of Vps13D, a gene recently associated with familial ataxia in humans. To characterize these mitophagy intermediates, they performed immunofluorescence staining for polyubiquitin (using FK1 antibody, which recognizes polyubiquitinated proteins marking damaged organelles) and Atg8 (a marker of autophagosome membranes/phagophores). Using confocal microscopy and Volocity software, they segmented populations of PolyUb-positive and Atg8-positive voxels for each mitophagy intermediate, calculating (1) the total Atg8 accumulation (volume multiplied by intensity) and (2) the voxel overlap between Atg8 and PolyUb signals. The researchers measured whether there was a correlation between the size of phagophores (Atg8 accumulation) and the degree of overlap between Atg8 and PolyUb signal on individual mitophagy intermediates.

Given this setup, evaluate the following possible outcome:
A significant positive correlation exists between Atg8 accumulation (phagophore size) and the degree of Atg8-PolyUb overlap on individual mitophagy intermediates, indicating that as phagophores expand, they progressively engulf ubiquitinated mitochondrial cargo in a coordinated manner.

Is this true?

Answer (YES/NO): NO